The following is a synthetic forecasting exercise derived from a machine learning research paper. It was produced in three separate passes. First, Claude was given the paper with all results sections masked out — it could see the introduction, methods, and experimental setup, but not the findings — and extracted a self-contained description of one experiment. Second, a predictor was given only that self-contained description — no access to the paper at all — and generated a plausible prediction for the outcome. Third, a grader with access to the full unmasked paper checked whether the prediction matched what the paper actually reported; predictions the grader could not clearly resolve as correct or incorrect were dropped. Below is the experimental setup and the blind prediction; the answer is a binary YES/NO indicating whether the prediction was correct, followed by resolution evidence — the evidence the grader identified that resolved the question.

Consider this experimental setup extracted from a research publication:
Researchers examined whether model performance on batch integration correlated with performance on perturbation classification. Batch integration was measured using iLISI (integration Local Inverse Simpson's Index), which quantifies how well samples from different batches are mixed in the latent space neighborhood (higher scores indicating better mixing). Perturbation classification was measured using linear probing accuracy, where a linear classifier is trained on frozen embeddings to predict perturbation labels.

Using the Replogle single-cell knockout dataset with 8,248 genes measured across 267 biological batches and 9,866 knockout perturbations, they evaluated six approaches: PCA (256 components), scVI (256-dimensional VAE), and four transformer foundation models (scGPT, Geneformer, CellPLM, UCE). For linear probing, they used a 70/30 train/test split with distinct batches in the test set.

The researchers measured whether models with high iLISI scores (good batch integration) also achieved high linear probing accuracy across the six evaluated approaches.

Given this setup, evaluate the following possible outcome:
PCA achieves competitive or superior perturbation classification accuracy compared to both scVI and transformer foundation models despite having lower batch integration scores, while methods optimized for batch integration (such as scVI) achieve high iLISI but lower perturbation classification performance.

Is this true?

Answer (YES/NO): NO